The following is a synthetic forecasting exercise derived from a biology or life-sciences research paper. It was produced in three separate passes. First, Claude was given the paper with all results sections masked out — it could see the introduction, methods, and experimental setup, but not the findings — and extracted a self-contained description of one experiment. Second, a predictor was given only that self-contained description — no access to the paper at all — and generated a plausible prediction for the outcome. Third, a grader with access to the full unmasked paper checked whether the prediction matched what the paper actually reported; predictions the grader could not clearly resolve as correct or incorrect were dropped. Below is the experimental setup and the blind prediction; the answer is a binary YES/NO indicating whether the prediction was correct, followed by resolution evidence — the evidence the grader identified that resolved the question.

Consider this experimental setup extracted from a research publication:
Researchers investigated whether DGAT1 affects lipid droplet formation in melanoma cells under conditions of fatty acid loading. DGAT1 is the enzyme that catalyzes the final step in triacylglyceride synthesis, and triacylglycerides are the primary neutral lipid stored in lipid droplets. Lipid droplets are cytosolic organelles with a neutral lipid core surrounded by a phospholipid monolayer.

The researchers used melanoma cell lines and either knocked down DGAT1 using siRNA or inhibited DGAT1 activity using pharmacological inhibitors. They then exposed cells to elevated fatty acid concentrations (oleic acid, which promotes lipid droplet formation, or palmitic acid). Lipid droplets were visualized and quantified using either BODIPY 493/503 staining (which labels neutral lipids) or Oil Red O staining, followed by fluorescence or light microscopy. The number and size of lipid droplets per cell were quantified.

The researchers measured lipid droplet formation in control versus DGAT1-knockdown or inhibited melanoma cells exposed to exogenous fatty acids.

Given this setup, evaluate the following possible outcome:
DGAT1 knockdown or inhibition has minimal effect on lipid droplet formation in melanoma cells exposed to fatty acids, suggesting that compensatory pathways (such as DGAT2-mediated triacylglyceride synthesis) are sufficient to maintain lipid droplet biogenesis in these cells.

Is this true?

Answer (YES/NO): NO